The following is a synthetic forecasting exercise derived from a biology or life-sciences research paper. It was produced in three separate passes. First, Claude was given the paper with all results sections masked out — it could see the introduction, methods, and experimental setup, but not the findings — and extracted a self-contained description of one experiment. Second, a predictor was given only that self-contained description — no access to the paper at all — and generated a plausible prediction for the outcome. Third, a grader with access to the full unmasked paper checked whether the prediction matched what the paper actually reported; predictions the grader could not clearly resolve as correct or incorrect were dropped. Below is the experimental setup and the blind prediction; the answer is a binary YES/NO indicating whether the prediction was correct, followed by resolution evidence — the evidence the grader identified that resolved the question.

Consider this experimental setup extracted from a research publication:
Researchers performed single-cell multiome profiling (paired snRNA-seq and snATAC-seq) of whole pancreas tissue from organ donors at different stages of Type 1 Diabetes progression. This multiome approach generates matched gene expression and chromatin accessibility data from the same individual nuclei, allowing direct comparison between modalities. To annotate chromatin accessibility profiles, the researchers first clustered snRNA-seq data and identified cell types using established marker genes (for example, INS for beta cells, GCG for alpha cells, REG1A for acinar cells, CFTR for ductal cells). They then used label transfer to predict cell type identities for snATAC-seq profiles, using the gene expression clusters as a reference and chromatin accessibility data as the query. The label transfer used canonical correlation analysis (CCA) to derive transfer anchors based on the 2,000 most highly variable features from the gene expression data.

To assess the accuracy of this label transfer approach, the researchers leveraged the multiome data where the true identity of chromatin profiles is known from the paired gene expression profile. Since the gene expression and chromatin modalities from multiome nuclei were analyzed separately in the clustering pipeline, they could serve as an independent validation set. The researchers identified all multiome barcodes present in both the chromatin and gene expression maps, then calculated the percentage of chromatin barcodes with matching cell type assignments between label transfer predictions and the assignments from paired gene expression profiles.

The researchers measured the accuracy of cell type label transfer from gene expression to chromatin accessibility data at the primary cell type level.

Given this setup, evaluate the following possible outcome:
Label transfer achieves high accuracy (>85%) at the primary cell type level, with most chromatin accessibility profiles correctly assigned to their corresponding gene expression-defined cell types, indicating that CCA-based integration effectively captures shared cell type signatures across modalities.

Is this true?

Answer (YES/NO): YES